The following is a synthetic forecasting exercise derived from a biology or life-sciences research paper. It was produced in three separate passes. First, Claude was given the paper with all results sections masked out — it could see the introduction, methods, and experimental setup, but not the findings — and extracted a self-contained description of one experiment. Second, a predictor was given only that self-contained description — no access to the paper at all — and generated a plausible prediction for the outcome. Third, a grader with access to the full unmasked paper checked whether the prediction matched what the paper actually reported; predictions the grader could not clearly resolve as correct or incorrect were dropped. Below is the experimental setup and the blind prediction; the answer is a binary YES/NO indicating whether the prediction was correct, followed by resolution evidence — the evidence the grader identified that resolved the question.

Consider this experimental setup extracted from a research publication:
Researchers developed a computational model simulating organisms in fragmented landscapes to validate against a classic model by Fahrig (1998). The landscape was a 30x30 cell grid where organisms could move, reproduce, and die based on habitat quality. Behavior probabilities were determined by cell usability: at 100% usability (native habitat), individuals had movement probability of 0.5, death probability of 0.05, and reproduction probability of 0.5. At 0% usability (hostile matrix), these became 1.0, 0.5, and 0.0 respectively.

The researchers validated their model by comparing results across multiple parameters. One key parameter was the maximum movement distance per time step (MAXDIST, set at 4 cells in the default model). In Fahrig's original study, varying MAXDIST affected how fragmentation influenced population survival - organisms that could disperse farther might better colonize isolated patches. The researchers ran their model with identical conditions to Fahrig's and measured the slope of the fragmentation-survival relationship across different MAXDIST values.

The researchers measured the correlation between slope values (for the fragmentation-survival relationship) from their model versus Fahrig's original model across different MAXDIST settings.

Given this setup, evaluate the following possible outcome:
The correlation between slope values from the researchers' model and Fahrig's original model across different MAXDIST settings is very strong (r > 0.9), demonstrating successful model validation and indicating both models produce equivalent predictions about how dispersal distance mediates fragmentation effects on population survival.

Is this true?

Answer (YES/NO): YES